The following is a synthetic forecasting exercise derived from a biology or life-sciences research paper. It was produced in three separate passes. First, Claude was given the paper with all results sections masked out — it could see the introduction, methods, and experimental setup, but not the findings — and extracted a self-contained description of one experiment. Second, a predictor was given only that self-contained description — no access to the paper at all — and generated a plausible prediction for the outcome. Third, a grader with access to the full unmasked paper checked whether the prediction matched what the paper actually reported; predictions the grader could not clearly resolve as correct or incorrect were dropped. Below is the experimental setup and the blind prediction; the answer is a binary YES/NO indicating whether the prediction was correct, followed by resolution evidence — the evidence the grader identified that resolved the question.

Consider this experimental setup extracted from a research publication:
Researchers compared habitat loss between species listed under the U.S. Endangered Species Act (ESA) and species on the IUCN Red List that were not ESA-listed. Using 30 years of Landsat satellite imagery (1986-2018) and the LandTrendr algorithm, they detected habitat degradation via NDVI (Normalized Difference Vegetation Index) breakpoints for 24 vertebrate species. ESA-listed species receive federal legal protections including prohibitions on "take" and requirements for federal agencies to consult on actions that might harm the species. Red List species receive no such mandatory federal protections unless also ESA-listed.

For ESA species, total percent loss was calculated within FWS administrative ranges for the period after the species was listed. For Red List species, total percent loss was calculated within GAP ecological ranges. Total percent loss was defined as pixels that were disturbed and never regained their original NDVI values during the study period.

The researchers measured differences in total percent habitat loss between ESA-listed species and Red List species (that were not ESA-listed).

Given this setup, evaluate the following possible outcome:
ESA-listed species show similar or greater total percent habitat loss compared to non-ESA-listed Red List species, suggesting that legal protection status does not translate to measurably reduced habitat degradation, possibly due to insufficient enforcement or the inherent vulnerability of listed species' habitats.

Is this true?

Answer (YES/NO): NO